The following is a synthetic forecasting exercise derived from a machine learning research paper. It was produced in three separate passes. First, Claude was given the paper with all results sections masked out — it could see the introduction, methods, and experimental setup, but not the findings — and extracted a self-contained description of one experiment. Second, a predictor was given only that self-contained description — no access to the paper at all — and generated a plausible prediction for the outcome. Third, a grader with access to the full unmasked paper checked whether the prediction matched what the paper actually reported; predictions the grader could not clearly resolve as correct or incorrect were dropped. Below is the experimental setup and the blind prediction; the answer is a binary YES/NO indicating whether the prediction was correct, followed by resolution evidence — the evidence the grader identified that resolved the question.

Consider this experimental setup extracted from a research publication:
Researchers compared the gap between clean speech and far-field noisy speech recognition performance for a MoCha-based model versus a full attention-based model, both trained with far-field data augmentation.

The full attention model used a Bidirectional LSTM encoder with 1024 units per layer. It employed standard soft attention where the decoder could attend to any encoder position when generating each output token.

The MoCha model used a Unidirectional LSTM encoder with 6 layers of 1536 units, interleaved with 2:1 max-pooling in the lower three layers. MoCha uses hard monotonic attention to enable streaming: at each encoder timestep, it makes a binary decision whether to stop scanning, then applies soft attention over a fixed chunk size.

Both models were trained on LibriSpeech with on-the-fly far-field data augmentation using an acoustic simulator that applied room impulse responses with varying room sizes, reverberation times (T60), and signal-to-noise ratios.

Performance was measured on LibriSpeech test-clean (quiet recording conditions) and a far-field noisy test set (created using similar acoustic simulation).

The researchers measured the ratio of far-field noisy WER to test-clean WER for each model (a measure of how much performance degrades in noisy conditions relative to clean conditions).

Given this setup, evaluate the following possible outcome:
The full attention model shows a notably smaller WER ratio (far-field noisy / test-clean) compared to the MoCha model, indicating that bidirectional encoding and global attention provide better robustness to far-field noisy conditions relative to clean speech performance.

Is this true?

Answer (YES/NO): NO